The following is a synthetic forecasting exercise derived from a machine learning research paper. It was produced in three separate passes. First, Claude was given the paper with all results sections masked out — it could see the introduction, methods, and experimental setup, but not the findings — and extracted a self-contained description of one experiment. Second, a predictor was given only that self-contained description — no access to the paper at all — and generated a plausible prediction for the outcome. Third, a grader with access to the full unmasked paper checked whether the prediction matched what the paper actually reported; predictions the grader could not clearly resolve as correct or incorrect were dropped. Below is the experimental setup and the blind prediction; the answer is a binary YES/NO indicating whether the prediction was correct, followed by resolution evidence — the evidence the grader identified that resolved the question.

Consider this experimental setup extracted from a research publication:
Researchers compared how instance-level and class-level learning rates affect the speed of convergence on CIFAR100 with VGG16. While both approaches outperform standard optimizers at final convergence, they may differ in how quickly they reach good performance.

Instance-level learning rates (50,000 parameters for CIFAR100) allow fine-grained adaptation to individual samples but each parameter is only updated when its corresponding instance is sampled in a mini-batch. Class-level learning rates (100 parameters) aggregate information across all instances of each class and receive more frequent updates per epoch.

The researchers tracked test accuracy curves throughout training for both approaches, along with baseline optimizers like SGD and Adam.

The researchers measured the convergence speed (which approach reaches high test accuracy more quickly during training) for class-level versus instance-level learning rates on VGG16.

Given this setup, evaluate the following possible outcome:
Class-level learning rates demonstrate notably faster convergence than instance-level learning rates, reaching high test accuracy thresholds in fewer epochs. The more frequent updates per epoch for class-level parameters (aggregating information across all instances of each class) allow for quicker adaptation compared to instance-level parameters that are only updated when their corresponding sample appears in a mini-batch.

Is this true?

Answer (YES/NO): YES